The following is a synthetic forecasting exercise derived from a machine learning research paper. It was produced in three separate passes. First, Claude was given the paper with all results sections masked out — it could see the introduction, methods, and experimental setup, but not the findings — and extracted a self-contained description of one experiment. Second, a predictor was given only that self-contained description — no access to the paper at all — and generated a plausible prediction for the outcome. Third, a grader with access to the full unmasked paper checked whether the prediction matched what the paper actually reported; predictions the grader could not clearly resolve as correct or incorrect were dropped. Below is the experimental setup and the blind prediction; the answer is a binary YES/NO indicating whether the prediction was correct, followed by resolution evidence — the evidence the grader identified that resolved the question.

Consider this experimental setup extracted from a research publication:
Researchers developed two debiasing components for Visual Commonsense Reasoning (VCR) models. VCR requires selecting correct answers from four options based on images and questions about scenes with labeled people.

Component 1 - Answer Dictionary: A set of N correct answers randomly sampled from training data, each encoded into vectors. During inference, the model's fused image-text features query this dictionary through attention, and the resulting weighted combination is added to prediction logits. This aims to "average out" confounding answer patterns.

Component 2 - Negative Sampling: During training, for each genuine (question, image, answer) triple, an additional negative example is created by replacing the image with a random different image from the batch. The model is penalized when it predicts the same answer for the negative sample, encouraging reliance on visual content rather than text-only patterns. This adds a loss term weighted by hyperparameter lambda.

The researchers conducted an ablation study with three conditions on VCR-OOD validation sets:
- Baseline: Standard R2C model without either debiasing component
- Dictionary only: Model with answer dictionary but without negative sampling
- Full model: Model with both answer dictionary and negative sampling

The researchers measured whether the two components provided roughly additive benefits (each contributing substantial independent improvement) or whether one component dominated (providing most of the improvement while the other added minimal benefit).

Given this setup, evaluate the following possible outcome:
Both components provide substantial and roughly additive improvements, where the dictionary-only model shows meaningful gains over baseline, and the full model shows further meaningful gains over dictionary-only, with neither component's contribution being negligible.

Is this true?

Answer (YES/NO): NO